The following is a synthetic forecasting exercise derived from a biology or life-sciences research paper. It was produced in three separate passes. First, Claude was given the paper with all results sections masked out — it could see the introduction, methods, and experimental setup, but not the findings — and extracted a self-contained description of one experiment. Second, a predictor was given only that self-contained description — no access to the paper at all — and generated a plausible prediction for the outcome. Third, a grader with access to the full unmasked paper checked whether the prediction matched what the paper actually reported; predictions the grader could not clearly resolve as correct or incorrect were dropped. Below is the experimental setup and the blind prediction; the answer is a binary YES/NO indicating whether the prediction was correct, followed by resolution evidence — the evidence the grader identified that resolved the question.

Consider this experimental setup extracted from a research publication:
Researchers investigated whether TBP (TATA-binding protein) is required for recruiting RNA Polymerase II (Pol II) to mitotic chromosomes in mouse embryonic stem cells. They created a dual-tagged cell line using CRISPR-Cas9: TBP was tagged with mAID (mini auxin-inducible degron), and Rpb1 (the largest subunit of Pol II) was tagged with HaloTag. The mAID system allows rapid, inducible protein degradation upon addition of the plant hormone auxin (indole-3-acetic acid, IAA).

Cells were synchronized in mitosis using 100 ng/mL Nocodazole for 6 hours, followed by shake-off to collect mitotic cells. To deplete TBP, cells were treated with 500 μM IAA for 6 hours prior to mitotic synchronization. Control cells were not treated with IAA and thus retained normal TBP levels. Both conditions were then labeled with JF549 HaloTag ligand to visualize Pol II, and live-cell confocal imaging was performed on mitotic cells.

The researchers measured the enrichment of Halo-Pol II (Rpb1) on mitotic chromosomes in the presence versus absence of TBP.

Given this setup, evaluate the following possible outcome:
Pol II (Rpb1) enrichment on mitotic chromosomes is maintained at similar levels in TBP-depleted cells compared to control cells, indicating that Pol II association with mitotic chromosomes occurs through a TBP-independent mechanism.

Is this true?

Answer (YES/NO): NO